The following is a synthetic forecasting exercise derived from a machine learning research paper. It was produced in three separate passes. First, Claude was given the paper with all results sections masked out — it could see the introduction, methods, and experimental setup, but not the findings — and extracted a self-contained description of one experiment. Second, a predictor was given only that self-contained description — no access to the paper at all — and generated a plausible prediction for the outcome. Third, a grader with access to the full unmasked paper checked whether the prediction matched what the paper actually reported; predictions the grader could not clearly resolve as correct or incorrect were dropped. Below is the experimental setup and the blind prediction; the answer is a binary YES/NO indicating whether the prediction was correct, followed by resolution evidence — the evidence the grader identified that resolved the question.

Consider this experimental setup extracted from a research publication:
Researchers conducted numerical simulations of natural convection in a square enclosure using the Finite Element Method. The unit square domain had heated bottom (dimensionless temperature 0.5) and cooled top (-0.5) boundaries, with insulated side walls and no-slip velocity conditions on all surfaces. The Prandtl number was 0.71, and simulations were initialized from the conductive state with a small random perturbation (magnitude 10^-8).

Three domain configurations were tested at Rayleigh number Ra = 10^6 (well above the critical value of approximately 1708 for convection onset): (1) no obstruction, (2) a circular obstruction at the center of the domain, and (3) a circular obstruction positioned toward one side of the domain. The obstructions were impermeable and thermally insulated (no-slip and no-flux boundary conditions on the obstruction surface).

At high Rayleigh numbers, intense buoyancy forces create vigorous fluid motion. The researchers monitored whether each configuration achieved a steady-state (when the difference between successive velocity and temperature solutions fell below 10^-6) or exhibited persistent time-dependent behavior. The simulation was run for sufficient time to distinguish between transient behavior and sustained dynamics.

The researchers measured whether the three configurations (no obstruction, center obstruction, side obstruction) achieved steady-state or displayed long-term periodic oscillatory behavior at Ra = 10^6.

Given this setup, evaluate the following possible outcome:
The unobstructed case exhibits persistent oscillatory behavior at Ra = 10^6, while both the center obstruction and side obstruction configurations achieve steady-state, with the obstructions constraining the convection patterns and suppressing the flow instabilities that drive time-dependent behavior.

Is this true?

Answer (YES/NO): NO